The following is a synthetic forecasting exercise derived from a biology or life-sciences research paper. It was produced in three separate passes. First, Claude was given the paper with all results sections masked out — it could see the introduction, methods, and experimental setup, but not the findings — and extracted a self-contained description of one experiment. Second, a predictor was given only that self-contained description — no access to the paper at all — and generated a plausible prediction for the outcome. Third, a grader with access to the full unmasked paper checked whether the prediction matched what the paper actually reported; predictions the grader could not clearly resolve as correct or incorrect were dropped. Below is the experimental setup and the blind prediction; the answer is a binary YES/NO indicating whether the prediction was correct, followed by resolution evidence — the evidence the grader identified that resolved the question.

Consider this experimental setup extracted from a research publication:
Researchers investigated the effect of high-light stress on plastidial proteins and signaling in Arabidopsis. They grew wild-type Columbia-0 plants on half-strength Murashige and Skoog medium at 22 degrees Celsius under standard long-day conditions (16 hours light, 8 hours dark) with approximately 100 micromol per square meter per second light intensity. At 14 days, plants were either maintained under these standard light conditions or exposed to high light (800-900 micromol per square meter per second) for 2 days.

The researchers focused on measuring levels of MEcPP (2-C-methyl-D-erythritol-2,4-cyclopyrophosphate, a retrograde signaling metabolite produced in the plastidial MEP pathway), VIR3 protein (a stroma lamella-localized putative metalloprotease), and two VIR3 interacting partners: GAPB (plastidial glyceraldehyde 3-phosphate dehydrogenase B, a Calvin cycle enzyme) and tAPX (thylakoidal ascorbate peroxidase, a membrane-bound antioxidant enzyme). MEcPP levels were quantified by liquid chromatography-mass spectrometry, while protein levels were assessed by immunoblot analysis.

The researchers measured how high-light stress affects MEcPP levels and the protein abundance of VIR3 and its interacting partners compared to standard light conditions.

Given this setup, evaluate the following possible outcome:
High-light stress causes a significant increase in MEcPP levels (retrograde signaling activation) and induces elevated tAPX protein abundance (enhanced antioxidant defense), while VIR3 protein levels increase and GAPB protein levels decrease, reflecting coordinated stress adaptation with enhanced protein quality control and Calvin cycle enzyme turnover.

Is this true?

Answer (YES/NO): NO